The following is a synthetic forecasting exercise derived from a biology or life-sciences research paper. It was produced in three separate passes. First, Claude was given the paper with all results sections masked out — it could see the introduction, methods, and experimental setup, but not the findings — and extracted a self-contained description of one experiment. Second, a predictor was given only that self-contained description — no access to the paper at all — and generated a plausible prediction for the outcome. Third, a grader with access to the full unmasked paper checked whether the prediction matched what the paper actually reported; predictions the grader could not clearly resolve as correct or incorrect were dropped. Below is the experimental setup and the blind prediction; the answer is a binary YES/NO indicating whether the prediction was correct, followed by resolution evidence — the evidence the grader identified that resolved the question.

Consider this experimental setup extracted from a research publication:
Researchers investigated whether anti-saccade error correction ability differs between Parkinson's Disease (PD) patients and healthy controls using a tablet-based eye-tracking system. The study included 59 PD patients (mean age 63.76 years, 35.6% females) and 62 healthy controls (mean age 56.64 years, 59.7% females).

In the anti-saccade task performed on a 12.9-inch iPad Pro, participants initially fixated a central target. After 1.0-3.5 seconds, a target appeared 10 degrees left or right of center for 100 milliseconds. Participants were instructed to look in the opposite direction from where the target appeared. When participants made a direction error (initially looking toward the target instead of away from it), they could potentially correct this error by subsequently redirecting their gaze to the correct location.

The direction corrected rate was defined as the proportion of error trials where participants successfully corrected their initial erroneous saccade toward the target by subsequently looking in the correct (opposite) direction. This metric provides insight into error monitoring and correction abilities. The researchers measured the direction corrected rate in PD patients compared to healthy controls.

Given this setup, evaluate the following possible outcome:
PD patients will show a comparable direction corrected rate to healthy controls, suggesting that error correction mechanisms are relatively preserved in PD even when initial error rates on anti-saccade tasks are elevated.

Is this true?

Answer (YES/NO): YES